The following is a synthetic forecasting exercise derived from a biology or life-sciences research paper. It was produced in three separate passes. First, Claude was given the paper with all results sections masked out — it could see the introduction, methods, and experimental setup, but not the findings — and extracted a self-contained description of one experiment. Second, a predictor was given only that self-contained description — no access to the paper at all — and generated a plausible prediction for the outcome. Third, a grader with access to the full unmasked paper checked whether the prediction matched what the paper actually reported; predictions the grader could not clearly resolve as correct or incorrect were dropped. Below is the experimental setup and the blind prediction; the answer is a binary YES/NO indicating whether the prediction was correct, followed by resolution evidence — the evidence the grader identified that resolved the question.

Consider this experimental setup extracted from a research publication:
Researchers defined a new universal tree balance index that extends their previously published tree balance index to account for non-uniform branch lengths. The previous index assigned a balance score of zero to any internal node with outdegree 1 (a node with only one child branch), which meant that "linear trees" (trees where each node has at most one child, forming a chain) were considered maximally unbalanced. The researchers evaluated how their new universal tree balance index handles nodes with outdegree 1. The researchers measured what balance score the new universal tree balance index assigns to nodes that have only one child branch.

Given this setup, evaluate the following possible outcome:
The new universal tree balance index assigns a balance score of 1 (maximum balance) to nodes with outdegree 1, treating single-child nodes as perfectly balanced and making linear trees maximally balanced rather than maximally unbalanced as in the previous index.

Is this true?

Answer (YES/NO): YES